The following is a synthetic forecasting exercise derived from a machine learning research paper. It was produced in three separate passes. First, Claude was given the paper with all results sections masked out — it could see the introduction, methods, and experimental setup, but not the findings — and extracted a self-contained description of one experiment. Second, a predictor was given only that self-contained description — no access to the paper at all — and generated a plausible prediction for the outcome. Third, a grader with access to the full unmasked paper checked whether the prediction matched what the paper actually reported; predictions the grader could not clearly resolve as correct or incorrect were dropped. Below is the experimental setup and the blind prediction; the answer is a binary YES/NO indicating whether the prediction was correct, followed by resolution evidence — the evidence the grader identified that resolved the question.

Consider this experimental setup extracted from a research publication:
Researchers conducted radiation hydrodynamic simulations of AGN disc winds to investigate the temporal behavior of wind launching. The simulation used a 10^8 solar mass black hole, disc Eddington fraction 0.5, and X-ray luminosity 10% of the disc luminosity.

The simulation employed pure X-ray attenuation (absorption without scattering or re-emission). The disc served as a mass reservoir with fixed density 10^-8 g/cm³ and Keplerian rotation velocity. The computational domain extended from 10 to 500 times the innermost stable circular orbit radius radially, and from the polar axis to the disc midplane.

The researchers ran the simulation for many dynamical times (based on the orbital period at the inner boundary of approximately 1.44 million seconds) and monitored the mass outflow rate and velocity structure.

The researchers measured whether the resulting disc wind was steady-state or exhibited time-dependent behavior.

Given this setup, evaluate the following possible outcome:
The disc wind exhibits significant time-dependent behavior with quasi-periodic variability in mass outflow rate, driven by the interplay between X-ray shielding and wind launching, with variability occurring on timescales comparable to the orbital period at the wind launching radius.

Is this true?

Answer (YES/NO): NO